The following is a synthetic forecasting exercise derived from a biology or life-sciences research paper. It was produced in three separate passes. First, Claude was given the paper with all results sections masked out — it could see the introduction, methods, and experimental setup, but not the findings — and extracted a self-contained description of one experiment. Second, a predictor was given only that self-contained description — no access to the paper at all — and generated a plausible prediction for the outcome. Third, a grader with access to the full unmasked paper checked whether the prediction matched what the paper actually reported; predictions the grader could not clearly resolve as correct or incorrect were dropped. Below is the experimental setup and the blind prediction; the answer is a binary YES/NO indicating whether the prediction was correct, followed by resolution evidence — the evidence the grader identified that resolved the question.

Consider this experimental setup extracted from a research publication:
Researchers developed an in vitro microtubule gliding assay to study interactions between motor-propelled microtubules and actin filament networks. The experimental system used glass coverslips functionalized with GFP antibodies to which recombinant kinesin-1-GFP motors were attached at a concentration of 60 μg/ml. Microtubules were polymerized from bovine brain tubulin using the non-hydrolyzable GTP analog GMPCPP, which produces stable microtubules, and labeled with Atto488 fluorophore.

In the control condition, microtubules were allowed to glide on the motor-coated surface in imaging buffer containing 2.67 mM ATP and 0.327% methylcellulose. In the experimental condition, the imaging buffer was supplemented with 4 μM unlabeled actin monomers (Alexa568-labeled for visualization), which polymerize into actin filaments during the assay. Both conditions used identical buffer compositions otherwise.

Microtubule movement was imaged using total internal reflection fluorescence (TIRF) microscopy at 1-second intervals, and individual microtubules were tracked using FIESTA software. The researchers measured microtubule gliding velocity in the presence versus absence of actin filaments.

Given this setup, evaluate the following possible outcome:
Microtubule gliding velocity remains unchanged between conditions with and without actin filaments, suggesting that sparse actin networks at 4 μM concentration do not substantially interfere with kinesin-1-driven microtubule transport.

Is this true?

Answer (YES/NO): NO